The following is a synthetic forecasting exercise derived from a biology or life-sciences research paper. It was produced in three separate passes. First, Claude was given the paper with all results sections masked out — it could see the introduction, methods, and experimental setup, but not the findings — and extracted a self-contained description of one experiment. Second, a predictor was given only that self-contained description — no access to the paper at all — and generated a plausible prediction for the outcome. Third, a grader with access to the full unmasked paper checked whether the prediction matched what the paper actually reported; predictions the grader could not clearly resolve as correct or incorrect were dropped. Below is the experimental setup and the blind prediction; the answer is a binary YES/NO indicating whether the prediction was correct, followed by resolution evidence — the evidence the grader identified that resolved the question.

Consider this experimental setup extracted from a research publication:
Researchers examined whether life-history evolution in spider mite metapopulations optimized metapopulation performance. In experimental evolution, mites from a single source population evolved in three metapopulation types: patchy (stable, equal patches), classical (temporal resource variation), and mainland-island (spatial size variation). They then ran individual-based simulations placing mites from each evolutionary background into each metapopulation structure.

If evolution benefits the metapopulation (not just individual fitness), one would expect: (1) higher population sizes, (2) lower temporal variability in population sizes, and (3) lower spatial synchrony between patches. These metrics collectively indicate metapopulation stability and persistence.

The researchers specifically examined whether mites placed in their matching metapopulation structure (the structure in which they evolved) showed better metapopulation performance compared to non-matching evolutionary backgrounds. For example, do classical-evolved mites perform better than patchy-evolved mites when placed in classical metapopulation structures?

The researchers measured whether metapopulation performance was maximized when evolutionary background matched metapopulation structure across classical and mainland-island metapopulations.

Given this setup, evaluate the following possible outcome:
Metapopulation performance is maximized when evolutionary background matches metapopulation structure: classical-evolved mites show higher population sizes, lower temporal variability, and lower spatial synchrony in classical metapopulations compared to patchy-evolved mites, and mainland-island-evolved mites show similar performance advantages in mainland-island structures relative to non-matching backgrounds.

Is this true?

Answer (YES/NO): NO